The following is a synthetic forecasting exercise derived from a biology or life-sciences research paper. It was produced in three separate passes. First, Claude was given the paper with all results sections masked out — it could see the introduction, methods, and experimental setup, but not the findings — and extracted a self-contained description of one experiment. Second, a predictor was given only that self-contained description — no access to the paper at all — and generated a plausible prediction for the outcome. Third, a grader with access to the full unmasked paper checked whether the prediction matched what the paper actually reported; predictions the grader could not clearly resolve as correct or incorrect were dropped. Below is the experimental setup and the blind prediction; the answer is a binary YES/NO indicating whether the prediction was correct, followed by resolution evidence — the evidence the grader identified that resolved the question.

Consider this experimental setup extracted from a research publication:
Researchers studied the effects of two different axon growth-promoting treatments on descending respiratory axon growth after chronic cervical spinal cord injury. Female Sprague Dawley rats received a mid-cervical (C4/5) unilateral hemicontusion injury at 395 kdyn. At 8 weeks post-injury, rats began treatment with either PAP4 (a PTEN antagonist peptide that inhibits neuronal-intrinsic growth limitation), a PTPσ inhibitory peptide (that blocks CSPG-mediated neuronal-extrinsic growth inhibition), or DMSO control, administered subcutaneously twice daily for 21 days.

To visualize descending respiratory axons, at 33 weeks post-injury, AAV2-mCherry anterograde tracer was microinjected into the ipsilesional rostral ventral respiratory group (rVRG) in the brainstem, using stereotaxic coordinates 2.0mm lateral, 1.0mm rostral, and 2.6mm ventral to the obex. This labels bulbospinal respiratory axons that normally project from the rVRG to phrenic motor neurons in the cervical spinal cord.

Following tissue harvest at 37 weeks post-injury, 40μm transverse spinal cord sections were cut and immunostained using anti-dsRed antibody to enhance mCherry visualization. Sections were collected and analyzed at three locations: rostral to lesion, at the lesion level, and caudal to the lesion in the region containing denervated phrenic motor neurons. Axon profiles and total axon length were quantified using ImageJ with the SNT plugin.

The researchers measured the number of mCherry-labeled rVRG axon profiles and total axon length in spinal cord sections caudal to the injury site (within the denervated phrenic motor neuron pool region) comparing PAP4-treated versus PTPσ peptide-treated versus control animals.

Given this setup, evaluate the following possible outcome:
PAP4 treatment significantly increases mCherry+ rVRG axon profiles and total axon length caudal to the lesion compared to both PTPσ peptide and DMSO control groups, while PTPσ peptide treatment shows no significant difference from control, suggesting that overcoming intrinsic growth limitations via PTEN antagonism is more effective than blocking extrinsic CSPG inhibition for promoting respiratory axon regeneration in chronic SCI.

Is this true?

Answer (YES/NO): YES